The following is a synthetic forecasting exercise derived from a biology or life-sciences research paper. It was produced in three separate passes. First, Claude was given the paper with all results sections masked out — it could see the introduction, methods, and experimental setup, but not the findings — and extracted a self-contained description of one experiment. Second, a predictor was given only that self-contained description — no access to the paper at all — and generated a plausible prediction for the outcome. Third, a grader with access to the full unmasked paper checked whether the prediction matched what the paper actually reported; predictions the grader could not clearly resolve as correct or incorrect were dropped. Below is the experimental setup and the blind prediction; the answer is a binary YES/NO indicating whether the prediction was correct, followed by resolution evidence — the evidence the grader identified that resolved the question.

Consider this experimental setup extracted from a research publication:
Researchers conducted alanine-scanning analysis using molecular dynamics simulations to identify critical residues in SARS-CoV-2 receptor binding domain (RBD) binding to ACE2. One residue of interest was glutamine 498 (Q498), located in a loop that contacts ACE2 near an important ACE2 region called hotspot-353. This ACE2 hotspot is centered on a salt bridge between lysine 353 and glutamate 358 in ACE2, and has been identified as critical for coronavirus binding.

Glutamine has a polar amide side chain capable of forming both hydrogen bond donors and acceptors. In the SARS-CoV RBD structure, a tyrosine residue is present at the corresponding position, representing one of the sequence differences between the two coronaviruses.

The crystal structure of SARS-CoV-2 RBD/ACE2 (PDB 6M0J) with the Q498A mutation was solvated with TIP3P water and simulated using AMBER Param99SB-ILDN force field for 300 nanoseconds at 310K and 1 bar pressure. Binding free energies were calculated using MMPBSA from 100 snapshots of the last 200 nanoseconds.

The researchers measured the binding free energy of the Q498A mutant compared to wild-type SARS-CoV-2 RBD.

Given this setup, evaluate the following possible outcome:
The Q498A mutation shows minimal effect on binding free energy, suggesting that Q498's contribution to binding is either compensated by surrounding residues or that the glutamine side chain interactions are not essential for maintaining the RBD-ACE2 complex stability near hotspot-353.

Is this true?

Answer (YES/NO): YES